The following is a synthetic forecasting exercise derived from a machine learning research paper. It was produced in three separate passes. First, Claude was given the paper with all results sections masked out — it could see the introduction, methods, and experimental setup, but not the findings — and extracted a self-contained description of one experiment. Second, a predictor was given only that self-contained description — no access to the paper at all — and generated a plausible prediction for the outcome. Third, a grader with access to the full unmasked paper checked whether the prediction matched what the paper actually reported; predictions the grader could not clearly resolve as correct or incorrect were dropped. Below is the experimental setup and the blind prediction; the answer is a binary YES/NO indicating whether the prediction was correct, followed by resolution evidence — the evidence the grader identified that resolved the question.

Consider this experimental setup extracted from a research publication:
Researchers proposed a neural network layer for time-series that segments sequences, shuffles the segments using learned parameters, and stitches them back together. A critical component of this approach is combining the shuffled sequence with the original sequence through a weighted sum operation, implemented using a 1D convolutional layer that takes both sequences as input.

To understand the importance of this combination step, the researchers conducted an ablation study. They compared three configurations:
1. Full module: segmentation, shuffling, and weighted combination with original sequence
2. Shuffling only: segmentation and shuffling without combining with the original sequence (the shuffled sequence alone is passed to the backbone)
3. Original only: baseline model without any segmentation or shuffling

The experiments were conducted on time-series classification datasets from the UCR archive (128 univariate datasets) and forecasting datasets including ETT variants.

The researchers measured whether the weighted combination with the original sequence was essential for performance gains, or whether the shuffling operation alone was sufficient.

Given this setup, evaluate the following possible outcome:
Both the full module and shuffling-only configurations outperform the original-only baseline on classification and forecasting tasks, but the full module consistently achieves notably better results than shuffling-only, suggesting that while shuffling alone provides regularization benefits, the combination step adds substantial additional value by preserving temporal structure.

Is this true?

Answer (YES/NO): NO